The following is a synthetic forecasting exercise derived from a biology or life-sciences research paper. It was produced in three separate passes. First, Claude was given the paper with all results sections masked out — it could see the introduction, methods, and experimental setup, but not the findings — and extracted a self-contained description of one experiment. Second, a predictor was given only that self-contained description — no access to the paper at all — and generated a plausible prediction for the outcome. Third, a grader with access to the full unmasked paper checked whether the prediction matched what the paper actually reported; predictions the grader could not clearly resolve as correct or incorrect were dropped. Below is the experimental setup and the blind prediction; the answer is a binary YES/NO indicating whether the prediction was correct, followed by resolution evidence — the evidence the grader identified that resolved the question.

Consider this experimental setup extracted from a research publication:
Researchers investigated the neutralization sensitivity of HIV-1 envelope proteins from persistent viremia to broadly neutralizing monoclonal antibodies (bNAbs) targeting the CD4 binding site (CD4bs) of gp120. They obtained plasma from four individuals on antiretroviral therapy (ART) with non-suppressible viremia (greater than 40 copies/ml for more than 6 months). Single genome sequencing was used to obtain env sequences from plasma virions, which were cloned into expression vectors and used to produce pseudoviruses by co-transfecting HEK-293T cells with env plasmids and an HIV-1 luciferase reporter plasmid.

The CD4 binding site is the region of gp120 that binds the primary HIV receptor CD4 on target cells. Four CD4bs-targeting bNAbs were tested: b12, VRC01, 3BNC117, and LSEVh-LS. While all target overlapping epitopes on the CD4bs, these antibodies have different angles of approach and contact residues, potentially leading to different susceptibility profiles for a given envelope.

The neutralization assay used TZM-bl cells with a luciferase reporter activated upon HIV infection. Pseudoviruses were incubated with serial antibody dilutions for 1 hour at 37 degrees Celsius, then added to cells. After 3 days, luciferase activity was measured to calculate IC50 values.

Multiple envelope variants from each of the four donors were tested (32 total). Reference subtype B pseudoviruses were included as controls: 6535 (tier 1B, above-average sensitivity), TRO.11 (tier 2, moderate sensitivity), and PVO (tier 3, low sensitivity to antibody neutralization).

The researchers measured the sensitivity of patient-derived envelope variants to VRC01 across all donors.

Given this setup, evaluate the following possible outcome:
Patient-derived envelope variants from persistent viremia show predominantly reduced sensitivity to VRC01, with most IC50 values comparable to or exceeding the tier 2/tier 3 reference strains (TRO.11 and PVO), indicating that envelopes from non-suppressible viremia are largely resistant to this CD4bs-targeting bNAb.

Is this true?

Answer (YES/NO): NO